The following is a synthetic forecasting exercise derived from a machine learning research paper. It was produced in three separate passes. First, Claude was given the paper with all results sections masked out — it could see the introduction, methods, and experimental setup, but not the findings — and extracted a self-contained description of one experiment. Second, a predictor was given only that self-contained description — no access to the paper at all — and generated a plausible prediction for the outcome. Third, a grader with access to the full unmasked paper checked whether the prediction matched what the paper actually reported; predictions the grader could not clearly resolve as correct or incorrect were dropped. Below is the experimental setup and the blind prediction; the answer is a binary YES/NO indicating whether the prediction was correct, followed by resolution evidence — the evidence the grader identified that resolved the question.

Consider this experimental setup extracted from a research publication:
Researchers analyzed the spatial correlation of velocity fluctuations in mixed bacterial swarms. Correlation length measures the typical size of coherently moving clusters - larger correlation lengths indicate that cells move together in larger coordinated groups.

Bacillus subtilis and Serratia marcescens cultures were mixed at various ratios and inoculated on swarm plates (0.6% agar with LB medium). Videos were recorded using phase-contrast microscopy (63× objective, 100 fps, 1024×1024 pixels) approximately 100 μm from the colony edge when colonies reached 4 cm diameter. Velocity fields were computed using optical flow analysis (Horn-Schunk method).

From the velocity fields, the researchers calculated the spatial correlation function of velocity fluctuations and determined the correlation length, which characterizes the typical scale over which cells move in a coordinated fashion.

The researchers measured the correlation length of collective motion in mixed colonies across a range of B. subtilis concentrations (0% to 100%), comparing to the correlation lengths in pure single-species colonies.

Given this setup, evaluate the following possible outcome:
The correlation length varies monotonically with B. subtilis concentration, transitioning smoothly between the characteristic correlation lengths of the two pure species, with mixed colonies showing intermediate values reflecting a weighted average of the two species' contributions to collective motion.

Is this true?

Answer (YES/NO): NO